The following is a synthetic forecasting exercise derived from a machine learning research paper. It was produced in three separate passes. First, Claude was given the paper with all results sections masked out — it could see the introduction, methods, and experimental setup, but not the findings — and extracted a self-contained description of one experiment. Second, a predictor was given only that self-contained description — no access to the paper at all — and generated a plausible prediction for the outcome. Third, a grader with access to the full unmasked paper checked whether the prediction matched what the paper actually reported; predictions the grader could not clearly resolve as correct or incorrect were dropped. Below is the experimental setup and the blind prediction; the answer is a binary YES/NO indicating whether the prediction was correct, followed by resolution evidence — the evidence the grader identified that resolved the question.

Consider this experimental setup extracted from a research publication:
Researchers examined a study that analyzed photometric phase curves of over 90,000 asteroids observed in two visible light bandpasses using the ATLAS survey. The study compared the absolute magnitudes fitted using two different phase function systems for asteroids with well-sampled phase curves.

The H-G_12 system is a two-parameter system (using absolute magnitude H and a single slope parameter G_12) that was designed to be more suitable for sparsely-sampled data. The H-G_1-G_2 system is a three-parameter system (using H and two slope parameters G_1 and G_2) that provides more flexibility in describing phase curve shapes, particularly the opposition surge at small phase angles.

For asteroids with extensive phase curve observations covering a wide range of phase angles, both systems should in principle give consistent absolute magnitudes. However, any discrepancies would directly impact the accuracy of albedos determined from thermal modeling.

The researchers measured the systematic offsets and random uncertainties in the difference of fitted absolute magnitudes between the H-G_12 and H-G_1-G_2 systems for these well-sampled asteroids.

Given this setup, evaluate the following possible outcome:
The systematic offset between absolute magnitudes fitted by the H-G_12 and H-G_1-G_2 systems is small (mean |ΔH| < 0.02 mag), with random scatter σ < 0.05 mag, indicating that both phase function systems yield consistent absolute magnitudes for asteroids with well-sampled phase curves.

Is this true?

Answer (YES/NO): NO